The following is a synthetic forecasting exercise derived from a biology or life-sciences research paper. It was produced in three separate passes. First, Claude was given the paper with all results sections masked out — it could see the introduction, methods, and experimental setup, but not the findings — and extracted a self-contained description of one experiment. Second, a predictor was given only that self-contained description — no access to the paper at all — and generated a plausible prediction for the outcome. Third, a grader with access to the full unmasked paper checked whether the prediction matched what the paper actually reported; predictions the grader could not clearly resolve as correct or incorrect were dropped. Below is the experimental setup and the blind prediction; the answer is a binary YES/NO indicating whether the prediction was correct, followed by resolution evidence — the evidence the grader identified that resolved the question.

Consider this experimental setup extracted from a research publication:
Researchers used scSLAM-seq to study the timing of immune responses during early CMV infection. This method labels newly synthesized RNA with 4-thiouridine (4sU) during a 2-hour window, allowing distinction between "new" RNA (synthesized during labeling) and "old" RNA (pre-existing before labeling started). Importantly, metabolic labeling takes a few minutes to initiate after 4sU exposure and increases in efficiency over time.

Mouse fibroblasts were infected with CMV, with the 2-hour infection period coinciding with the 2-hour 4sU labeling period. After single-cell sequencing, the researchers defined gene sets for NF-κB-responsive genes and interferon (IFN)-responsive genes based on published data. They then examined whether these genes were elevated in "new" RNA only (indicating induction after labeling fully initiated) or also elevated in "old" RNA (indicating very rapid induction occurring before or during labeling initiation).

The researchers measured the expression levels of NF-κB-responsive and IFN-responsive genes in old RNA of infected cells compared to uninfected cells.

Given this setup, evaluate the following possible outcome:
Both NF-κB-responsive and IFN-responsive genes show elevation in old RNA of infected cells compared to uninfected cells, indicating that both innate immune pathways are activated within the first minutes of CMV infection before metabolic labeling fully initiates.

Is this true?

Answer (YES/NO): NO